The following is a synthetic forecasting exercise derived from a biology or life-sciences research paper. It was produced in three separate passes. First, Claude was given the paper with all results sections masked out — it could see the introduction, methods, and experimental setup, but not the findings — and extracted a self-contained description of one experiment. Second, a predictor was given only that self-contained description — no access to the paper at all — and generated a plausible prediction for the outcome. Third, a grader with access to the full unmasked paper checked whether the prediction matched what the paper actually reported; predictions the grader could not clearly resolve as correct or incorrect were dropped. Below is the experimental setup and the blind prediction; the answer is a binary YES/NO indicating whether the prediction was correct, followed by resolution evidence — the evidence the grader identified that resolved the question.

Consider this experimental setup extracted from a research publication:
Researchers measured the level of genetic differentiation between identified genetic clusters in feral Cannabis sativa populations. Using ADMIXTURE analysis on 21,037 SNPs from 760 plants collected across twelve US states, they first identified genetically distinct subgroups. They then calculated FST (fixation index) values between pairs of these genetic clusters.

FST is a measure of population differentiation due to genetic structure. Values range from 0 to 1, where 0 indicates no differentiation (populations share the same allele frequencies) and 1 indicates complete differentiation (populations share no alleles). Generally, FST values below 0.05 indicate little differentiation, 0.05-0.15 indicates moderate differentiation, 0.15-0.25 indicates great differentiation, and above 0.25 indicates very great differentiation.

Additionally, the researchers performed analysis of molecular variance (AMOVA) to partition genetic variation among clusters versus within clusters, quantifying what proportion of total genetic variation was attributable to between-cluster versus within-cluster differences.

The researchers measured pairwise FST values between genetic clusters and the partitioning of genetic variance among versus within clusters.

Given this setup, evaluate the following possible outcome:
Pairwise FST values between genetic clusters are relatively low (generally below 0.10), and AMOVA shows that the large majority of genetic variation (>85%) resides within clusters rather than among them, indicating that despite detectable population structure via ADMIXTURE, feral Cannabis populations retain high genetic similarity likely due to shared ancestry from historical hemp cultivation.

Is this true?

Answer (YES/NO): NO